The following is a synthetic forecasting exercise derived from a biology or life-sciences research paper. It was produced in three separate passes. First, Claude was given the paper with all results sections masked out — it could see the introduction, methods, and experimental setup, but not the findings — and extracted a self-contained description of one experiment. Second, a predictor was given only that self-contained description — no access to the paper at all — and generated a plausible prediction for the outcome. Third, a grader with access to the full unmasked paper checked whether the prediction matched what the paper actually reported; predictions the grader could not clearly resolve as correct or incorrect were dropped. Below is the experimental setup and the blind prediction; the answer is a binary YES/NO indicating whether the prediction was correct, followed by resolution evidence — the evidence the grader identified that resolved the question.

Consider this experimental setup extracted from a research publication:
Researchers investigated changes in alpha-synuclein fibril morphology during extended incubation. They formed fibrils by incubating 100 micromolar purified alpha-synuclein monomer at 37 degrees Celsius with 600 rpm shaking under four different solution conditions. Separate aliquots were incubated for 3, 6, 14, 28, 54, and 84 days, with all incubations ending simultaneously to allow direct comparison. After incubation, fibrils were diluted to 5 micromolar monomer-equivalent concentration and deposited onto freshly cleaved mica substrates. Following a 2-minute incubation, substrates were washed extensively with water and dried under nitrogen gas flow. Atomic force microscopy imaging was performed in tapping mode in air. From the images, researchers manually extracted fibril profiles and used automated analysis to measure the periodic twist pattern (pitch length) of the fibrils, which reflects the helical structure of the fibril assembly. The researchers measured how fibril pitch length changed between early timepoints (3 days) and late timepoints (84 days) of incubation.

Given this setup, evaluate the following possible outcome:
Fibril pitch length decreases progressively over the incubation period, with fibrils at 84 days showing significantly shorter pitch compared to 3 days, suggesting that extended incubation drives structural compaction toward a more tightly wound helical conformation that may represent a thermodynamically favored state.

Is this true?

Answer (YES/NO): NO